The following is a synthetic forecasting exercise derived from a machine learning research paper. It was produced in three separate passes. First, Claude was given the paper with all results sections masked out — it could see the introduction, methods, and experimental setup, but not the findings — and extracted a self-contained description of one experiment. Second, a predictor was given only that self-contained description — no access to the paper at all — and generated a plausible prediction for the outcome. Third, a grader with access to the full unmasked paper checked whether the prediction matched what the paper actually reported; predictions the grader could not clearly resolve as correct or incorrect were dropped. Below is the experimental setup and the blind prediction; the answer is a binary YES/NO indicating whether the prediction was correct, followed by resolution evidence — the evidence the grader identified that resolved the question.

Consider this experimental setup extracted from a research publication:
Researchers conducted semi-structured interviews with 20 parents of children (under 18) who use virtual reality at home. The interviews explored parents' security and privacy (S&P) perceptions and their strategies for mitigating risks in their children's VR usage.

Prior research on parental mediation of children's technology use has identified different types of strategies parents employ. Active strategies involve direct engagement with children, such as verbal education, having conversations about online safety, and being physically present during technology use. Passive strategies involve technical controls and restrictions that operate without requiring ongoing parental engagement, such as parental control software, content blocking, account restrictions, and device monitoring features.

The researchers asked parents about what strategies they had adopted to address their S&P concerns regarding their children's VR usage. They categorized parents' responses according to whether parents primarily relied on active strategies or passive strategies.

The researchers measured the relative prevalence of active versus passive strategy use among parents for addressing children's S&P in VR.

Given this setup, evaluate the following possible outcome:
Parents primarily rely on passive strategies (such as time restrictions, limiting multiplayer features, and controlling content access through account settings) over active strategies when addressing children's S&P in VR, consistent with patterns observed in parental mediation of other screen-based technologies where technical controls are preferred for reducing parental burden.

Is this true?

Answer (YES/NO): NO